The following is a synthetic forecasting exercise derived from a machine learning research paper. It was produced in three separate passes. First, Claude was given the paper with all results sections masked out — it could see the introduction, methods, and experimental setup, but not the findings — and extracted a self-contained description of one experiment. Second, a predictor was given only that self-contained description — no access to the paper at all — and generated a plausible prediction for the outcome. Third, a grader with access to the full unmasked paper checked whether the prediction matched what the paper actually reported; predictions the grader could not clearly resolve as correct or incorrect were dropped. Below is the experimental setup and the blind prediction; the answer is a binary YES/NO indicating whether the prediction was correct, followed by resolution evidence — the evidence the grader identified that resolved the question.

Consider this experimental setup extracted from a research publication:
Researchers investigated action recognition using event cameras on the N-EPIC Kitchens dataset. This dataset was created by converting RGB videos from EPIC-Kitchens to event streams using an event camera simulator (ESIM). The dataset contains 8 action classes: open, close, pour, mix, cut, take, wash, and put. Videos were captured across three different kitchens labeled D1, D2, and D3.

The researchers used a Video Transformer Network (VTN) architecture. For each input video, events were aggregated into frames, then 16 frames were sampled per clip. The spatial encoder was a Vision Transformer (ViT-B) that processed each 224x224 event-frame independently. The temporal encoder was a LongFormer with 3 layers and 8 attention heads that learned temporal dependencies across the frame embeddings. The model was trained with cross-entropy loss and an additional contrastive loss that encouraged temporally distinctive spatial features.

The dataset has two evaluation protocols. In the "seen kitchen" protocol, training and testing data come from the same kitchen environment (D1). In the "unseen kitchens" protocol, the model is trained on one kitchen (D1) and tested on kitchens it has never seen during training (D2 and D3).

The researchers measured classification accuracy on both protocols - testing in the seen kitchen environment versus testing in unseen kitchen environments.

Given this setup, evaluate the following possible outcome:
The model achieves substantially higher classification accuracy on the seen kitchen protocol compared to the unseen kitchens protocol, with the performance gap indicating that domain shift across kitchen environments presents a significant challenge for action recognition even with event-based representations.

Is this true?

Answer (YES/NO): YES